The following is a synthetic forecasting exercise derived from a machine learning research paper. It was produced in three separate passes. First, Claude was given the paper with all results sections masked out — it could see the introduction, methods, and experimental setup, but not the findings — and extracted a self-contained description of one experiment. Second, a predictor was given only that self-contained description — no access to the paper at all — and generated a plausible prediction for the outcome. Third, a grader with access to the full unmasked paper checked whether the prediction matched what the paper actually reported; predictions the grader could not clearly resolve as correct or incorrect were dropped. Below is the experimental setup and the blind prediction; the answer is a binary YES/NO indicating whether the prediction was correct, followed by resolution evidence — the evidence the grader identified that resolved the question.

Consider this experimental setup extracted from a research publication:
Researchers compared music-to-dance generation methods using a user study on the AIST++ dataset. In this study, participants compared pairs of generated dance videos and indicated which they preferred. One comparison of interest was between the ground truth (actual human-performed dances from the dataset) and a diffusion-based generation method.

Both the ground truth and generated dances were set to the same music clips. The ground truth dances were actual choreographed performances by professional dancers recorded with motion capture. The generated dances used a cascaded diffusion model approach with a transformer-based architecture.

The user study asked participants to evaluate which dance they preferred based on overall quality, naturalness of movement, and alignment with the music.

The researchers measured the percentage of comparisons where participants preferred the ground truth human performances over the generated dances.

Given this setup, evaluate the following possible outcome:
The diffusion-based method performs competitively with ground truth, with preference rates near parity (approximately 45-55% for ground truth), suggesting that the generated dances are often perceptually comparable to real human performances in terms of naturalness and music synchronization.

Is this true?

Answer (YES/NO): NO